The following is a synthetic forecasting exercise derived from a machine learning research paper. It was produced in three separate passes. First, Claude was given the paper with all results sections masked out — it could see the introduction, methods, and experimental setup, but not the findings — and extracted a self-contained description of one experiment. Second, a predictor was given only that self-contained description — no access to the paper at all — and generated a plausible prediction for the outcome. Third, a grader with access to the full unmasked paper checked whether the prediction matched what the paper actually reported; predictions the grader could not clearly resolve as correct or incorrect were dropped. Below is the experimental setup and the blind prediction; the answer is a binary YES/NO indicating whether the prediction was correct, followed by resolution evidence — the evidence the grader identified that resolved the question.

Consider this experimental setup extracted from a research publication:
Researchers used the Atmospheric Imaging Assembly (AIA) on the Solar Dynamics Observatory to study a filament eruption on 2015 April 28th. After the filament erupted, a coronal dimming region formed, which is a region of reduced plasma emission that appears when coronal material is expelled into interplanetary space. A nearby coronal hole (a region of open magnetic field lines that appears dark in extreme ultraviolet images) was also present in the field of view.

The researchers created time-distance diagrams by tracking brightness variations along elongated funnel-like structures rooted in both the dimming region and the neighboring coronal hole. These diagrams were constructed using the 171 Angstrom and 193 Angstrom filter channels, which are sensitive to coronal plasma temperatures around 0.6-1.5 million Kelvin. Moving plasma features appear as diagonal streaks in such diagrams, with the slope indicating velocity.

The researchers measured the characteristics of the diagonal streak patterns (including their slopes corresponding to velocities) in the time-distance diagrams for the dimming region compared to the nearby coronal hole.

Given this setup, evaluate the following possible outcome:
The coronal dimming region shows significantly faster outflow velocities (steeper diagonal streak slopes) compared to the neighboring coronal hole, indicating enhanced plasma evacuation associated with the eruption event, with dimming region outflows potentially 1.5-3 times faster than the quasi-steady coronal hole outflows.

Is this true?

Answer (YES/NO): NO